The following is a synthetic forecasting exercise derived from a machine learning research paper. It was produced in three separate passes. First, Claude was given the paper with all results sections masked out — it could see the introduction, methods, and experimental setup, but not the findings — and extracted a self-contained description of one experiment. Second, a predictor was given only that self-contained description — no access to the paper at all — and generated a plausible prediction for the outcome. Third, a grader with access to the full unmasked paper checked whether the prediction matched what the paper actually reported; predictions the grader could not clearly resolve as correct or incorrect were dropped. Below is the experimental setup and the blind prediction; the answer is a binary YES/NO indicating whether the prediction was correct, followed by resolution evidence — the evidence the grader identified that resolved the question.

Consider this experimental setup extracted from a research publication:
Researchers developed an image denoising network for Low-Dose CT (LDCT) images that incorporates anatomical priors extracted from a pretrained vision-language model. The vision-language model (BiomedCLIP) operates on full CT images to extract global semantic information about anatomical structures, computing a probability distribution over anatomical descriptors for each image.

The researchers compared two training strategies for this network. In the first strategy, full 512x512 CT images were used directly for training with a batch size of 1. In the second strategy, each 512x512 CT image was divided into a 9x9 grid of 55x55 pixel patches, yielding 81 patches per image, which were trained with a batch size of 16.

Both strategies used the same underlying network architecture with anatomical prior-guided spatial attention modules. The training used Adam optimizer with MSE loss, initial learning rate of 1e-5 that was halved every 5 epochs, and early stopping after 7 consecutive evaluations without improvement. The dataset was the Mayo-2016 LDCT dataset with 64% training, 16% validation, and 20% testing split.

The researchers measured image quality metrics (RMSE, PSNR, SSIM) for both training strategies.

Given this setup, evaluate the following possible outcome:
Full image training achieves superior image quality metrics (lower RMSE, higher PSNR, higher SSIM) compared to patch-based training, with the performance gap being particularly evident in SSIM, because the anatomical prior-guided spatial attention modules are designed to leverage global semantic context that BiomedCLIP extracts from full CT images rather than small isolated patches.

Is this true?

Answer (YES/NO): NO